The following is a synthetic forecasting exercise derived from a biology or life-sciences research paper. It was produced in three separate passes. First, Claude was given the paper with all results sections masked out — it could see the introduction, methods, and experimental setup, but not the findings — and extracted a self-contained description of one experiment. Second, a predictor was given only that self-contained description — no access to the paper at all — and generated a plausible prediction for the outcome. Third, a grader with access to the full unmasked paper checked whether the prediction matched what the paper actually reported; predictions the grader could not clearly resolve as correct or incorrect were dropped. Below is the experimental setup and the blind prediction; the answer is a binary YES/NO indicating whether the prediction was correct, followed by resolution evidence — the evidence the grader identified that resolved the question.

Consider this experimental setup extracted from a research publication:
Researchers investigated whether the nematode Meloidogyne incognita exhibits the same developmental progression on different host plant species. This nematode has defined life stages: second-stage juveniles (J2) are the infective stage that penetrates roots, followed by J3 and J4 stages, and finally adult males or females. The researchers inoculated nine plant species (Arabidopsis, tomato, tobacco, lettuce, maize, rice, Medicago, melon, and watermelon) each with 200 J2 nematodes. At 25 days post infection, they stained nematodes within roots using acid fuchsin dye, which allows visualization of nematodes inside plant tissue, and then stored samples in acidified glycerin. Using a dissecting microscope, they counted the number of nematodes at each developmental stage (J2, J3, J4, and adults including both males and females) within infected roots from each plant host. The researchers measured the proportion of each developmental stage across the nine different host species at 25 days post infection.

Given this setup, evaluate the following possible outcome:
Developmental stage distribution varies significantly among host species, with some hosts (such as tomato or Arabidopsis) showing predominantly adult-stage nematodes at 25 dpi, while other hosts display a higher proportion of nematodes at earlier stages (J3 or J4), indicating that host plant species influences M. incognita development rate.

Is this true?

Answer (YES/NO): YES